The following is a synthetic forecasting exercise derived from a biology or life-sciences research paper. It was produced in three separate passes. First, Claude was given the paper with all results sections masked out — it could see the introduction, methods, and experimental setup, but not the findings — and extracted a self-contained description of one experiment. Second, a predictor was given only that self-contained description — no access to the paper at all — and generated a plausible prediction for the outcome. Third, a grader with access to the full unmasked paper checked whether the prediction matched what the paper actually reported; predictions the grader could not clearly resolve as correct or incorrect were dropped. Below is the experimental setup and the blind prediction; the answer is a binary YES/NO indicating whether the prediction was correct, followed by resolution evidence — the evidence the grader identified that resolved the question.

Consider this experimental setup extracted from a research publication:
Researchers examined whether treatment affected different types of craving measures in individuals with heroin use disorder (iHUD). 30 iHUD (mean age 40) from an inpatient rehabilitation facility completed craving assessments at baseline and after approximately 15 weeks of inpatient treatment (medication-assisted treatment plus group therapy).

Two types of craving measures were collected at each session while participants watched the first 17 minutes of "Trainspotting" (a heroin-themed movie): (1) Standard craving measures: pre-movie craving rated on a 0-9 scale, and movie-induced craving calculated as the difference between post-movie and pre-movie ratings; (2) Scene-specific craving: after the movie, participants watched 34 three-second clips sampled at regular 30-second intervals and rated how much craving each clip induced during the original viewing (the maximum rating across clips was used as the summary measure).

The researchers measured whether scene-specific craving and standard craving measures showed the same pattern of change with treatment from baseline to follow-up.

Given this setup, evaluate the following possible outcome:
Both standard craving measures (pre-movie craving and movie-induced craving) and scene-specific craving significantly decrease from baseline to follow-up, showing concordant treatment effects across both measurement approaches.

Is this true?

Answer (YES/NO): NO